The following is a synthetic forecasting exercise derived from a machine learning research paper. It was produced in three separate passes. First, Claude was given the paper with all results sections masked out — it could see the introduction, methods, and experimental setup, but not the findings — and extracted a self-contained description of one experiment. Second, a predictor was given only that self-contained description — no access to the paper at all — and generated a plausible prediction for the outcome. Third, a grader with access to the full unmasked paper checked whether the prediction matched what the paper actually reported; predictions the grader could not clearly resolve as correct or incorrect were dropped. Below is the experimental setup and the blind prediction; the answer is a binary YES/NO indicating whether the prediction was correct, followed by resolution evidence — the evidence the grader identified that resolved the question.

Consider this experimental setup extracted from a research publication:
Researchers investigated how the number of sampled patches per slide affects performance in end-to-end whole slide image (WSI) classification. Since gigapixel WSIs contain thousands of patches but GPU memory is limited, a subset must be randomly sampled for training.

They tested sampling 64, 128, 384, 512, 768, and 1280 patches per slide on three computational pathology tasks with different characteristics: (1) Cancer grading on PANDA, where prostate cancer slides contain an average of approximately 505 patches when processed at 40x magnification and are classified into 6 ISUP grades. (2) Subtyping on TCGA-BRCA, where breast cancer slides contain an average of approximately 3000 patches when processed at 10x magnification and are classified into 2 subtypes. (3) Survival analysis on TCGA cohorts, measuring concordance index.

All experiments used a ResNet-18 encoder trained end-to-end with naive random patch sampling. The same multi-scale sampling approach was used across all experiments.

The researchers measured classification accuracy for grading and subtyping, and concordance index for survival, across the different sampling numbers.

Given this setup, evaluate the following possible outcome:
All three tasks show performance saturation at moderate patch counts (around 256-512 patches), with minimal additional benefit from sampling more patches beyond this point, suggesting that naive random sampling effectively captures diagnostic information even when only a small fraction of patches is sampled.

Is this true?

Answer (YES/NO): NO